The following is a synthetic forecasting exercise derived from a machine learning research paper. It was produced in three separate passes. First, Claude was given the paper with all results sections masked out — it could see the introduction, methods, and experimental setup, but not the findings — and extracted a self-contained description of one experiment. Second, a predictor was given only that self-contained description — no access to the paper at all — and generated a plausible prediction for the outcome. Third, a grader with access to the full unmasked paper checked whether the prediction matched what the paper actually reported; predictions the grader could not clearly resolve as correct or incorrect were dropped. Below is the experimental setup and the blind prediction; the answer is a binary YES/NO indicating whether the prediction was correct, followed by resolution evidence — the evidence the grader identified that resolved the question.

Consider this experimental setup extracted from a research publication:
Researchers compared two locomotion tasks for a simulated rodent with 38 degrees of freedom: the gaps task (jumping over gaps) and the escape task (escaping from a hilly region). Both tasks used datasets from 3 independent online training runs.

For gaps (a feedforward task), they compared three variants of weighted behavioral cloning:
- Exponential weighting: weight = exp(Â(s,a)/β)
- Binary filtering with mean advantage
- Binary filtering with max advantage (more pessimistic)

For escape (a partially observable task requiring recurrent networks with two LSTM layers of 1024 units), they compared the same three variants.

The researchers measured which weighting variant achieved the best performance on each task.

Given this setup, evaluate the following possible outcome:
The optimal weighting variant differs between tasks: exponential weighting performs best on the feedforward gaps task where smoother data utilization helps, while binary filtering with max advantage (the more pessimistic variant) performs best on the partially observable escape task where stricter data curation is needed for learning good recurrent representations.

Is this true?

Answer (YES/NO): YES